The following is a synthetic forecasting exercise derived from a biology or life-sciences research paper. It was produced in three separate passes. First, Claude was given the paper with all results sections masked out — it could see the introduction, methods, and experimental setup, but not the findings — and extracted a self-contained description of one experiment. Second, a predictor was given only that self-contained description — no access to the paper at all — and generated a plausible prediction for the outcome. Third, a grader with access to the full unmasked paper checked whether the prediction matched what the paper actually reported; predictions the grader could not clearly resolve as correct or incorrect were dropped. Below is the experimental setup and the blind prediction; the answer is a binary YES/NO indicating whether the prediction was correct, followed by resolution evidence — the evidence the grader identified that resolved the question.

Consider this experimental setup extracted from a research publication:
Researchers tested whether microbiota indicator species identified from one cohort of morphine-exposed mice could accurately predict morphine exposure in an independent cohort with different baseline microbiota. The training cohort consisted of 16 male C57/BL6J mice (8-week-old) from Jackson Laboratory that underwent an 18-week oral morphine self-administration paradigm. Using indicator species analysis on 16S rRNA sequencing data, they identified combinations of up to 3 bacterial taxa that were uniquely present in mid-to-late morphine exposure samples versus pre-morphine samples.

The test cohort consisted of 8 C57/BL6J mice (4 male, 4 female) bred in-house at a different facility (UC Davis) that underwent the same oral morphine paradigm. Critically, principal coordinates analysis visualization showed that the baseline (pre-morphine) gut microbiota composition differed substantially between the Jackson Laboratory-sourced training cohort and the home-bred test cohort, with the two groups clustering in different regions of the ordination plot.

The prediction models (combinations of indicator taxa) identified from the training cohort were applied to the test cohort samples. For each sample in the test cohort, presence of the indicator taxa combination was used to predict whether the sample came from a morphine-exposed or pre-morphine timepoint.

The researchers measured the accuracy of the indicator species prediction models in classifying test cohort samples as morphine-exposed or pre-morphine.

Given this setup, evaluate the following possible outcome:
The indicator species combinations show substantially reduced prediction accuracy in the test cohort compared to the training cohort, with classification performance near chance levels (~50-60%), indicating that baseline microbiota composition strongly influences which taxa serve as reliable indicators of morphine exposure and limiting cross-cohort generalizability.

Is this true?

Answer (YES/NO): NO